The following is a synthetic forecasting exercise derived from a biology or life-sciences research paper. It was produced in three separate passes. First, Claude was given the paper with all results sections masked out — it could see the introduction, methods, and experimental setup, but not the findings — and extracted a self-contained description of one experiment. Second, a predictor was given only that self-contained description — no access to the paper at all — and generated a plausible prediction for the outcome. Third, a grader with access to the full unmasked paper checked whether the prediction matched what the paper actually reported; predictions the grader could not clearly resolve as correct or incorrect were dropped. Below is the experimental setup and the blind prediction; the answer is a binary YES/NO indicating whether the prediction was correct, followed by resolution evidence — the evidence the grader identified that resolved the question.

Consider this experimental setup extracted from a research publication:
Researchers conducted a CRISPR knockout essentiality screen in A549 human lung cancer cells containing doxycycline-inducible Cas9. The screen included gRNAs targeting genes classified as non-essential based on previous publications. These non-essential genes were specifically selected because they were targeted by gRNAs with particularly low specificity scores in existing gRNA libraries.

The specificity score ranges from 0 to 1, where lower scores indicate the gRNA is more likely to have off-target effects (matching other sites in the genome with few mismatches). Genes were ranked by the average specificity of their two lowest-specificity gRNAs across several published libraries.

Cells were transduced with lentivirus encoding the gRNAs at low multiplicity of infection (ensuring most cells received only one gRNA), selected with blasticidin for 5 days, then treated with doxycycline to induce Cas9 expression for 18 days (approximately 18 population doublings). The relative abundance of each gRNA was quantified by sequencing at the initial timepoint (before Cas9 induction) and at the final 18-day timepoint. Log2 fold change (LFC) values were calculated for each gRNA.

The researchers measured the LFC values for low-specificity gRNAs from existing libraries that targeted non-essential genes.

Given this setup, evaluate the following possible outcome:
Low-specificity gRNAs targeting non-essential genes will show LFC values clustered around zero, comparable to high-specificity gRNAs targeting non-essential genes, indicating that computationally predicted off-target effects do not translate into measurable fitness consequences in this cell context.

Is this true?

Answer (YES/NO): NO